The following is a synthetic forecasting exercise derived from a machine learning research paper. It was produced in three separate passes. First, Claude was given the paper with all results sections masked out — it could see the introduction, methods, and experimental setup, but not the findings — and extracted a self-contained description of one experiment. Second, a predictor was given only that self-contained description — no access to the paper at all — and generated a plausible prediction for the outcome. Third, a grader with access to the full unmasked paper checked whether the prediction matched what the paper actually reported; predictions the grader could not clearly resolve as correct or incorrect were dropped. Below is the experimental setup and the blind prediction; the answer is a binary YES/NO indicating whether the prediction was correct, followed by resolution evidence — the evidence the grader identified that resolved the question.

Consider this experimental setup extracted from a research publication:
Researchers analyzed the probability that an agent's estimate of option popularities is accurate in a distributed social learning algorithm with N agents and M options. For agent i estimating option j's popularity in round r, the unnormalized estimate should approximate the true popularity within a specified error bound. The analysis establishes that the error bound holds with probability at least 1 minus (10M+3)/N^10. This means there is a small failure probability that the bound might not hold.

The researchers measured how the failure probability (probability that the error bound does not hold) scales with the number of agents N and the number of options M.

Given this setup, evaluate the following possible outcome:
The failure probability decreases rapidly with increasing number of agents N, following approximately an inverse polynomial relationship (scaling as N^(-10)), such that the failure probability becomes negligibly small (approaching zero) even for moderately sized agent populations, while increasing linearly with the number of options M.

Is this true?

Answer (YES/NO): YES